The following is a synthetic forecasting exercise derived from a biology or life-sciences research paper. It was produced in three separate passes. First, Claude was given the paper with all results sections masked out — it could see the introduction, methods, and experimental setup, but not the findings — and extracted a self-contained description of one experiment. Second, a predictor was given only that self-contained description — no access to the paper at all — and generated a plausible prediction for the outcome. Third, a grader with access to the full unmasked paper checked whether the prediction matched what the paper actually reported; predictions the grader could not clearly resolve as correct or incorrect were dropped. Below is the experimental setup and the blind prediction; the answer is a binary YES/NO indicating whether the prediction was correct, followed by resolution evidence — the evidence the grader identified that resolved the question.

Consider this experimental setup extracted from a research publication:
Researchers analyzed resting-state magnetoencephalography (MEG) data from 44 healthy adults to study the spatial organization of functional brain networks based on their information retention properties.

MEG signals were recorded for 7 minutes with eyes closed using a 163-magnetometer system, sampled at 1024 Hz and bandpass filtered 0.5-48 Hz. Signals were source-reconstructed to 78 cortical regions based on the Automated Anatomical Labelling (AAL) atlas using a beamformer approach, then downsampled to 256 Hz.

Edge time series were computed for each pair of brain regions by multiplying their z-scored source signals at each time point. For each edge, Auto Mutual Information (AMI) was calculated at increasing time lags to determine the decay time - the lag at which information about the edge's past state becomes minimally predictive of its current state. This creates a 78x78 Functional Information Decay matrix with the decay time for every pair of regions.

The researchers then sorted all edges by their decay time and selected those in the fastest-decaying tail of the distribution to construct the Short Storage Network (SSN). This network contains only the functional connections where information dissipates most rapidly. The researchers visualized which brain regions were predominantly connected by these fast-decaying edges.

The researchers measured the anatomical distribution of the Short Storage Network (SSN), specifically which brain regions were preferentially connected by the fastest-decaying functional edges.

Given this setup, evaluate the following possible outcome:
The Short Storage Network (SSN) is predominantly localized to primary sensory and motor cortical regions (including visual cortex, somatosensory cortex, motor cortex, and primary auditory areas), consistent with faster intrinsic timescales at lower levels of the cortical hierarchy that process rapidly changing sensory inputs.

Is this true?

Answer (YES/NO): NO